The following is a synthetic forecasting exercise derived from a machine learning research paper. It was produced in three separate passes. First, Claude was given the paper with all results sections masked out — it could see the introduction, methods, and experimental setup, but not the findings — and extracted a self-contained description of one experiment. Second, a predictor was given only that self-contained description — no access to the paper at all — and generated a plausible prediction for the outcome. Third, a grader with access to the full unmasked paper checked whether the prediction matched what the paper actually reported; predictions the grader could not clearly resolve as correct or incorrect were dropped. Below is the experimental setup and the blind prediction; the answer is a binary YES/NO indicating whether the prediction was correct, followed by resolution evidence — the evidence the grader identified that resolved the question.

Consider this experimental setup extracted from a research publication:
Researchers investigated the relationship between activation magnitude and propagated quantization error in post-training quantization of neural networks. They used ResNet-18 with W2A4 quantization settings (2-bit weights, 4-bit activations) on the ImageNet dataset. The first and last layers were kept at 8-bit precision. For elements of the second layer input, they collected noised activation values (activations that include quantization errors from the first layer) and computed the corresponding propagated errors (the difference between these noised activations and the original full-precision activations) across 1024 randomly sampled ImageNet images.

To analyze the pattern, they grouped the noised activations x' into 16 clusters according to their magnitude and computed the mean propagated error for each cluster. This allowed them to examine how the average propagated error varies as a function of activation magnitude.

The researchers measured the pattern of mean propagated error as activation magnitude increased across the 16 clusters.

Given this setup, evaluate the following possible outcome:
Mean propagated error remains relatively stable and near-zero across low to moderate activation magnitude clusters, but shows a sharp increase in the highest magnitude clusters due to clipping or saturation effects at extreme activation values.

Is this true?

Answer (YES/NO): NO